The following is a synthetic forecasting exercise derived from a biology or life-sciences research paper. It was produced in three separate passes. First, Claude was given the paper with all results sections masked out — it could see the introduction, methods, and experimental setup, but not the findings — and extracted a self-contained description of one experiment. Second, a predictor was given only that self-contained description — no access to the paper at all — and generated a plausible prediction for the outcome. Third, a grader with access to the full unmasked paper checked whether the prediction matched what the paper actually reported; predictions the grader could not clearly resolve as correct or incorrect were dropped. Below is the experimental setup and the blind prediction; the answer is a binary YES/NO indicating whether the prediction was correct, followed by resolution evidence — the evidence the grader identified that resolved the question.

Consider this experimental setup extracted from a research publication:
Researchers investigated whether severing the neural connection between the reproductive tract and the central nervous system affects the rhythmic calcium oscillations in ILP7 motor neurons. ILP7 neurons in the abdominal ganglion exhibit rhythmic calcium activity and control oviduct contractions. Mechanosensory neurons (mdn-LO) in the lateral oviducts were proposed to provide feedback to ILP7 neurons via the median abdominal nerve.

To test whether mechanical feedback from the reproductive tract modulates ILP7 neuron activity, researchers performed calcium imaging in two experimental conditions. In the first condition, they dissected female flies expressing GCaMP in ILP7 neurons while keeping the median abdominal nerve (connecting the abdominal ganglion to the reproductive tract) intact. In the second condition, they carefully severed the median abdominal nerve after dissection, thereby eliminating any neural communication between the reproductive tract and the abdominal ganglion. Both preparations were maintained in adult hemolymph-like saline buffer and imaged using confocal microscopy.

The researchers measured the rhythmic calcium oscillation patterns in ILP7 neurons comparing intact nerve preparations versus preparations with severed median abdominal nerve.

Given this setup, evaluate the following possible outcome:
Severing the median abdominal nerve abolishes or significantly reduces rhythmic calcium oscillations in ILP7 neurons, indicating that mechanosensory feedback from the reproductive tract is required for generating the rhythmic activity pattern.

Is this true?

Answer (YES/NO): NO